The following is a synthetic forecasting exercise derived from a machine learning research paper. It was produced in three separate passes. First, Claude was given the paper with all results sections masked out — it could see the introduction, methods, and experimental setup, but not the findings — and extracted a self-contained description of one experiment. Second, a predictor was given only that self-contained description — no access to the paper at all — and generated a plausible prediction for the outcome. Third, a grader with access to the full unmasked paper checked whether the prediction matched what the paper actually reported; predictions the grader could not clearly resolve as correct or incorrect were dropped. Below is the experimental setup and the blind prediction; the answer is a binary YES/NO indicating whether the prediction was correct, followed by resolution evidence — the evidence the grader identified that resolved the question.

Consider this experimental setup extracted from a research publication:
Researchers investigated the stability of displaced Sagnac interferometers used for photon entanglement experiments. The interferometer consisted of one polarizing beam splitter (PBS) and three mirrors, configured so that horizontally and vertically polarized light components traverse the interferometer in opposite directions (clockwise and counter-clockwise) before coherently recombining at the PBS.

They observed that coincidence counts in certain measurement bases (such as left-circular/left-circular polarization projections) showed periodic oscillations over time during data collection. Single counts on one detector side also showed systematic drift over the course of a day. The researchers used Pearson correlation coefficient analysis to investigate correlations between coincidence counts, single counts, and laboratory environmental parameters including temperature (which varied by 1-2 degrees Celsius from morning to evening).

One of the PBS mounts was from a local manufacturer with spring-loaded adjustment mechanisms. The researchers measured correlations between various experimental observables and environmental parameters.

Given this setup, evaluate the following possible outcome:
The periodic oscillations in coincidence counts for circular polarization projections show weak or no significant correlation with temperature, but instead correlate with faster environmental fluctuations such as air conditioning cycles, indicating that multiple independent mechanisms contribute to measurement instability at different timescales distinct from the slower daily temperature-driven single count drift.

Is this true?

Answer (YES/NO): NO